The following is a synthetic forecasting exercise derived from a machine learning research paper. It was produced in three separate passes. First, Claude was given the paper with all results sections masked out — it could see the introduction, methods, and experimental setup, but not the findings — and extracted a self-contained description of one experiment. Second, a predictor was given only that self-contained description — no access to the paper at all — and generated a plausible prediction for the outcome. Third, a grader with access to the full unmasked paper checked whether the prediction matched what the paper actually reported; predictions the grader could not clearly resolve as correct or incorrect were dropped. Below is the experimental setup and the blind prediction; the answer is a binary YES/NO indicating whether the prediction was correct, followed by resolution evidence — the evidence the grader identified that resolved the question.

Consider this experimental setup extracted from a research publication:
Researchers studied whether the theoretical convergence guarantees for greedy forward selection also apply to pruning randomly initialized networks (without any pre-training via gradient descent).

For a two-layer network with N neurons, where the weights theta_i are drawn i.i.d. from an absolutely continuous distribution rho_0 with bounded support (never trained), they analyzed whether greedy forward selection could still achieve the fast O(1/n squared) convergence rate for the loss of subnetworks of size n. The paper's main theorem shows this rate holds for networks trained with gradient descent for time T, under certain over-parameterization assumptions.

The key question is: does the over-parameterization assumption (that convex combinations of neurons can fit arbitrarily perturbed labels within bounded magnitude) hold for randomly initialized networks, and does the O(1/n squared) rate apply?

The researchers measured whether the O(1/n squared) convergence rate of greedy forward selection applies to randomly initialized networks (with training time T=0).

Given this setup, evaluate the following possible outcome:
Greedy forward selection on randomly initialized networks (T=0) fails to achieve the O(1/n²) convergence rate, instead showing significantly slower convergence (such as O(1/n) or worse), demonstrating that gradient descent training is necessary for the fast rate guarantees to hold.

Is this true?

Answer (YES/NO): NO